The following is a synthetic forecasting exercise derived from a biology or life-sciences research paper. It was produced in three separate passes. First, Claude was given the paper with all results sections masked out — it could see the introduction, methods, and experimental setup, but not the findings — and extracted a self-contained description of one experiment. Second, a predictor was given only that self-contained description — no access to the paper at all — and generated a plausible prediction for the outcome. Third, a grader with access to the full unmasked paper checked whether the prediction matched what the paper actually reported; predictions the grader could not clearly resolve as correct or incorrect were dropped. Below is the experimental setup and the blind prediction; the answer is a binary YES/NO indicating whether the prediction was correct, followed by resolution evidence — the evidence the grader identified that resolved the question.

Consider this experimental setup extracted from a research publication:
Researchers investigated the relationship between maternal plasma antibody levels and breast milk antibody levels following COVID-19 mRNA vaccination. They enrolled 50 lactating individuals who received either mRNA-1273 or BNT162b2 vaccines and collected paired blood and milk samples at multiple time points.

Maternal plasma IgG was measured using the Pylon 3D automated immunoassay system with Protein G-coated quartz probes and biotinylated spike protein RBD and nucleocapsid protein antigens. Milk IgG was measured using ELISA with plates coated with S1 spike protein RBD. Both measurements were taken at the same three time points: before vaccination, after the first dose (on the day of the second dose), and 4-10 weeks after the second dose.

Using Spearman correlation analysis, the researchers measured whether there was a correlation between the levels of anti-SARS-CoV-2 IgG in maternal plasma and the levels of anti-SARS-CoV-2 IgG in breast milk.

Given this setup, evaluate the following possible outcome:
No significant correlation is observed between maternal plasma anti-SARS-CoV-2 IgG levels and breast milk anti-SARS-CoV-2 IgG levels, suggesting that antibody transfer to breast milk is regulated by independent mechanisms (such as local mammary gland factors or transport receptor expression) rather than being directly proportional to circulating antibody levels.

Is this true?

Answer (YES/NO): NO